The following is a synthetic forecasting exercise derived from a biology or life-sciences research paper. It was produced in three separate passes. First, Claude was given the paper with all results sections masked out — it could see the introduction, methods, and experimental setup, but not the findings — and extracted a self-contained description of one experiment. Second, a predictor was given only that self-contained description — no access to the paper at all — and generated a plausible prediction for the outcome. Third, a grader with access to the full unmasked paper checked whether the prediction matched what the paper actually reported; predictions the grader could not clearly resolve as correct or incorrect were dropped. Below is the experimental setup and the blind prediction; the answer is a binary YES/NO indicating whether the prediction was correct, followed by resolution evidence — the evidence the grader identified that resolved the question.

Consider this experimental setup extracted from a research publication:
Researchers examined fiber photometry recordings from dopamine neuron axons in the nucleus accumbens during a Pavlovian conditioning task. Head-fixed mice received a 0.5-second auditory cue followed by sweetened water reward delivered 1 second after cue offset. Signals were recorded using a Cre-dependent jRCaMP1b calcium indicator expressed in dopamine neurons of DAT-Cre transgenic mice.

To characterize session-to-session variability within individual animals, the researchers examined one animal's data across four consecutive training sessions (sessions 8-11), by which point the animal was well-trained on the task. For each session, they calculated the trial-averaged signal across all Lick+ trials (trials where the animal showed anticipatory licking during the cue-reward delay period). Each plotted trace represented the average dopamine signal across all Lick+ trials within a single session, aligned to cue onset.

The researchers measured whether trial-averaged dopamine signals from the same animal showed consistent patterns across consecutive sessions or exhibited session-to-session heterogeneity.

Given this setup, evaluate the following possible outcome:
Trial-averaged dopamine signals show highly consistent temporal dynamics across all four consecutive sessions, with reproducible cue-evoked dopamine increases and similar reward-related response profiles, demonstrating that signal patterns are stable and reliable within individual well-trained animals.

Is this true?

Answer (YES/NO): NO